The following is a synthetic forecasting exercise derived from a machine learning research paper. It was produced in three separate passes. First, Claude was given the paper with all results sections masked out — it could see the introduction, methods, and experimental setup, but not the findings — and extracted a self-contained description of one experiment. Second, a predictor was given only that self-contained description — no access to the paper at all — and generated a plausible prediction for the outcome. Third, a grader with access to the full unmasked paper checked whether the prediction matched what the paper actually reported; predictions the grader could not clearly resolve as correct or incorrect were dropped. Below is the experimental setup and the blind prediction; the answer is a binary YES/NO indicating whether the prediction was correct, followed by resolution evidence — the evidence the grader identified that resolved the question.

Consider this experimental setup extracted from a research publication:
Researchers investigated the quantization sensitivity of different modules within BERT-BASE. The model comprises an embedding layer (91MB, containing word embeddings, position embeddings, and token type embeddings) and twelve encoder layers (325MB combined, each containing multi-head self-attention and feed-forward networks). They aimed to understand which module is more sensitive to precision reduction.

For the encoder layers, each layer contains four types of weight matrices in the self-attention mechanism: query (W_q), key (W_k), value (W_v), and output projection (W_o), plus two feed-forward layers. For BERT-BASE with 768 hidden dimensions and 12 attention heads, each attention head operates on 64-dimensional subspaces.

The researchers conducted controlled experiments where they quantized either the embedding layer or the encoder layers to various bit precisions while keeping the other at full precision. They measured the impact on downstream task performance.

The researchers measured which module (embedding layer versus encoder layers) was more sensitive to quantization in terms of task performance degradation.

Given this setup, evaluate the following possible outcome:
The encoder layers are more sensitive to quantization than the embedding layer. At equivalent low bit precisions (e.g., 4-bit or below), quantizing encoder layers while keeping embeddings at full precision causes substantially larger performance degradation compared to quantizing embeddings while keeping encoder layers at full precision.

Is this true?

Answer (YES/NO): NO